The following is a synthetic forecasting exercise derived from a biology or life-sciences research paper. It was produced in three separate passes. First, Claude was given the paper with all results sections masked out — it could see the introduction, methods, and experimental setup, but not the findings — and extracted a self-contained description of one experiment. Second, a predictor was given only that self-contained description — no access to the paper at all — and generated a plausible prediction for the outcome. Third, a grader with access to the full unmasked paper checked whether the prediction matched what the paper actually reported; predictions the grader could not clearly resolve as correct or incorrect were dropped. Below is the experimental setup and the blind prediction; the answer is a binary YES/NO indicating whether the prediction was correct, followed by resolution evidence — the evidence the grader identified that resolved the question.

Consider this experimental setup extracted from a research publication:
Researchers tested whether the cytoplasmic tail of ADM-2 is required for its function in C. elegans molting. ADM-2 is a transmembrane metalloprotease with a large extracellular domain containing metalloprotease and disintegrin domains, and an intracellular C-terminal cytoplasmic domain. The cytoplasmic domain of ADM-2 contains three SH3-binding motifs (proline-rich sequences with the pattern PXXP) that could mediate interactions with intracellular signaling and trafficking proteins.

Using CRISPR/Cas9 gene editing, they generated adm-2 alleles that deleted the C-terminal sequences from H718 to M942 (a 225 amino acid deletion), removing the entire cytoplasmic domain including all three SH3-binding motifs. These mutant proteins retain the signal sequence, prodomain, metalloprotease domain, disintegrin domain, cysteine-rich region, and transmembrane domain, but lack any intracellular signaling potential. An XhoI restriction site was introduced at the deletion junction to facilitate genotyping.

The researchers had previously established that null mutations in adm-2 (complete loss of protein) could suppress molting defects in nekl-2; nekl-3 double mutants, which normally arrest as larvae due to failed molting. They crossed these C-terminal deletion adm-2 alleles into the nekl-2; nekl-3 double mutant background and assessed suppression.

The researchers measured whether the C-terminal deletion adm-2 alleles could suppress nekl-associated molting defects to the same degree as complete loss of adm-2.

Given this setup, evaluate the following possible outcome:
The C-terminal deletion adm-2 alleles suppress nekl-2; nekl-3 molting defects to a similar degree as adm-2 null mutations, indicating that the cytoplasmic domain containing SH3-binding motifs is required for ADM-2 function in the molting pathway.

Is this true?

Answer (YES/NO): YES